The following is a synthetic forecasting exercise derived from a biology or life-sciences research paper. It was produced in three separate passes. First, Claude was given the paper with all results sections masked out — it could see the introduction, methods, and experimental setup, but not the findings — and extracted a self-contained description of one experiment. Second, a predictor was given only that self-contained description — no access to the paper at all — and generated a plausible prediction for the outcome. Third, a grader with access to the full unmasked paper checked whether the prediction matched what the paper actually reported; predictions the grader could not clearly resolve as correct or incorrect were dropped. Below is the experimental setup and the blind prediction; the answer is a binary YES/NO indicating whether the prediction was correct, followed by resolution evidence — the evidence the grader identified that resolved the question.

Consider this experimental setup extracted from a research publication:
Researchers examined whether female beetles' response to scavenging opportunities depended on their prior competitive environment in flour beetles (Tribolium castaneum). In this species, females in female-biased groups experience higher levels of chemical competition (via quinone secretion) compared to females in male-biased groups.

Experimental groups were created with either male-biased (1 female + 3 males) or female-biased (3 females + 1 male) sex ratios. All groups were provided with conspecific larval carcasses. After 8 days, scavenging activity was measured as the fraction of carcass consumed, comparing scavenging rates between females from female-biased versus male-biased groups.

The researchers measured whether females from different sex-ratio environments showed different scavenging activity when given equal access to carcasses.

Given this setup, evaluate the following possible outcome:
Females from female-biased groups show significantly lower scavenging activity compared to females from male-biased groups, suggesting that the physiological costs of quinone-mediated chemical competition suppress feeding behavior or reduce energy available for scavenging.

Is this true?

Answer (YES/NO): NO